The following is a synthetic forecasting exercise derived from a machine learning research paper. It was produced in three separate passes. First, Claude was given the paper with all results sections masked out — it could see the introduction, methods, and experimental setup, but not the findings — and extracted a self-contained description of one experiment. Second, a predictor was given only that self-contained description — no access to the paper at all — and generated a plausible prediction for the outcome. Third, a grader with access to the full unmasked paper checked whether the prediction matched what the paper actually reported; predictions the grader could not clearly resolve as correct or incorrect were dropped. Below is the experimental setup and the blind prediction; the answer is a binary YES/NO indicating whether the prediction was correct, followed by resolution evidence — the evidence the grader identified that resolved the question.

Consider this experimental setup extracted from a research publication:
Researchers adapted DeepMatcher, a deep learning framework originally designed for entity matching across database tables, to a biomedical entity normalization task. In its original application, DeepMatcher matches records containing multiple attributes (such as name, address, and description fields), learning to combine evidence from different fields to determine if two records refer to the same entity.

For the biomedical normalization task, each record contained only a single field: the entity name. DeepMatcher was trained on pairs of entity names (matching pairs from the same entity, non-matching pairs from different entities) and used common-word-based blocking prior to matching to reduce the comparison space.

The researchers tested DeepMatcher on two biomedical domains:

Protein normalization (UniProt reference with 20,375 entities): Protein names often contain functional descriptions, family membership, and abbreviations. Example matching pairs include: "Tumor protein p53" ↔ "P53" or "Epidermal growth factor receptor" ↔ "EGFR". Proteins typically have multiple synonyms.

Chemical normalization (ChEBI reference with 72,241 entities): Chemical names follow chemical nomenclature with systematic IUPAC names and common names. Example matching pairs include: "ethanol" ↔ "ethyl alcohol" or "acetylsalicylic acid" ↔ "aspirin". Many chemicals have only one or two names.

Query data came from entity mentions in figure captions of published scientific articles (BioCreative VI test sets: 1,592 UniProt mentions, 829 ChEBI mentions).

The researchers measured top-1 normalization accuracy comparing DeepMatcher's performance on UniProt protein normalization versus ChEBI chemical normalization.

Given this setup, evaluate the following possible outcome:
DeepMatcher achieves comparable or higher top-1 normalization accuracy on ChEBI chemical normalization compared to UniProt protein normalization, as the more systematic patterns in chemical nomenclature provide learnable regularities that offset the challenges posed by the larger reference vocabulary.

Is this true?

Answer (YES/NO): NO